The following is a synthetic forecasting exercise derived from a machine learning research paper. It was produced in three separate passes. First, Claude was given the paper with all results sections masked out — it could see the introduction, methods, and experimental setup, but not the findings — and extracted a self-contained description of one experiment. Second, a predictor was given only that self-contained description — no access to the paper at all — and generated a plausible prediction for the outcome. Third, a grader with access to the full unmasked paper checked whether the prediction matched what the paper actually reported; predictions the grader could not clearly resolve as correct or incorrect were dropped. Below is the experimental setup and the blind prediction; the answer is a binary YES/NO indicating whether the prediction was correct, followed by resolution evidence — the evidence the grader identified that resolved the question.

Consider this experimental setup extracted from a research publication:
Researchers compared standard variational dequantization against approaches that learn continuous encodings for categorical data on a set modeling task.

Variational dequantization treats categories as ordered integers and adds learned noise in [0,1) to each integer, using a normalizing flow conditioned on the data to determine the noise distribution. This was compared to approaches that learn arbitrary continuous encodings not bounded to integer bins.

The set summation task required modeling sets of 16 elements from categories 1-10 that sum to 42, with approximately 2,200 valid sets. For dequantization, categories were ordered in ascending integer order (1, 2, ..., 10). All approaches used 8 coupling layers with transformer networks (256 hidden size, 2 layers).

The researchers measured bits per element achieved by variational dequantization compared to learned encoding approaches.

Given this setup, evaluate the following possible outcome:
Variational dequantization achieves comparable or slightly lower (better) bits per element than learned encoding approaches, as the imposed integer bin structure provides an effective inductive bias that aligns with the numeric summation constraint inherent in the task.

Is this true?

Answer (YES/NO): NO